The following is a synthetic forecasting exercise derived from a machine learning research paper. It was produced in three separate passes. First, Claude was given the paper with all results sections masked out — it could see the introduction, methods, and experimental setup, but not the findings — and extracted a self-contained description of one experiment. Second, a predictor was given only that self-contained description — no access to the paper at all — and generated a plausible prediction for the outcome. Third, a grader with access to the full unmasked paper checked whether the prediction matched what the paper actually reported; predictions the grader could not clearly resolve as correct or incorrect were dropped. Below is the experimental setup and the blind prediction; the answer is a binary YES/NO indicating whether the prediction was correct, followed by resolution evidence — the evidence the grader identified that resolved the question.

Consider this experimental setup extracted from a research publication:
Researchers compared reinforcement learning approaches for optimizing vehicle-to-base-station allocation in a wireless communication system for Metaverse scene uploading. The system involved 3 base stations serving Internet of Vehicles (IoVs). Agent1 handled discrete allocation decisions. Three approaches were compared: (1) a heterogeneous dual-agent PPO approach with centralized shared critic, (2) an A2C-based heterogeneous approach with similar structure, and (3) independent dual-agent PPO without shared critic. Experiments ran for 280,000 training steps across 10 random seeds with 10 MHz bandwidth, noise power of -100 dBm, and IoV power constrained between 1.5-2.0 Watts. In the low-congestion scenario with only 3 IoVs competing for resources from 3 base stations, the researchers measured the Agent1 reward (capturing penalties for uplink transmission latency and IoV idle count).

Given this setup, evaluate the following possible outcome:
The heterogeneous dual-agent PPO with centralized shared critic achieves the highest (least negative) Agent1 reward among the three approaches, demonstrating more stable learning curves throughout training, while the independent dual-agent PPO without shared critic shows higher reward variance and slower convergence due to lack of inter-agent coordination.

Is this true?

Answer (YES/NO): NO